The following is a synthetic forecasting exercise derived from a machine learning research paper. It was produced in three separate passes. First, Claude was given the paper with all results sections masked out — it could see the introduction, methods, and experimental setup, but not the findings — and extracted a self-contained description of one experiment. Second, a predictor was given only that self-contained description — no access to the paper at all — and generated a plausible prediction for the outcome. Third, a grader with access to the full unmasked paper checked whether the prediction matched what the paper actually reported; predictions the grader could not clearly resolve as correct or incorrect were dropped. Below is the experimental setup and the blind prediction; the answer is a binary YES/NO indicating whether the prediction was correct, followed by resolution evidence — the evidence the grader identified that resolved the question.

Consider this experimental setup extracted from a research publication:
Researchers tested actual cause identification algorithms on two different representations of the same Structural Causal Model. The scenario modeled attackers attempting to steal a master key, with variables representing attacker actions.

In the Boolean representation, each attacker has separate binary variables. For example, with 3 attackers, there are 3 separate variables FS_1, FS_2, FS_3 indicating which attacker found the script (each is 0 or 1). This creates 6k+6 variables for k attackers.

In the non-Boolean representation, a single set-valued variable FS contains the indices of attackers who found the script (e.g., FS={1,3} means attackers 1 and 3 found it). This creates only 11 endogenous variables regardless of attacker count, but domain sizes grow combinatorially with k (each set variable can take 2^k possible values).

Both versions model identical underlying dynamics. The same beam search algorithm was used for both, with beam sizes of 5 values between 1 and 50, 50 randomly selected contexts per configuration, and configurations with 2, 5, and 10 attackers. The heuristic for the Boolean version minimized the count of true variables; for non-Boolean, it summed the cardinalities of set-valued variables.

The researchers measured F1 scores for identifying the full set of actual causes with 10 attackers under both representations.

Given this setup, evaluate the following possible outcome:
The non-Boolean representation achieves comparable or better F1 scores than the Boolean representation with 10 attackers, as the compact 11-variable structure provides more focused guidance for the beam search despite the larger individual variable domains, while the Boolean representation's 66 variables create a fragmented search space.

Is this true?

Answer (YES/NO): NO